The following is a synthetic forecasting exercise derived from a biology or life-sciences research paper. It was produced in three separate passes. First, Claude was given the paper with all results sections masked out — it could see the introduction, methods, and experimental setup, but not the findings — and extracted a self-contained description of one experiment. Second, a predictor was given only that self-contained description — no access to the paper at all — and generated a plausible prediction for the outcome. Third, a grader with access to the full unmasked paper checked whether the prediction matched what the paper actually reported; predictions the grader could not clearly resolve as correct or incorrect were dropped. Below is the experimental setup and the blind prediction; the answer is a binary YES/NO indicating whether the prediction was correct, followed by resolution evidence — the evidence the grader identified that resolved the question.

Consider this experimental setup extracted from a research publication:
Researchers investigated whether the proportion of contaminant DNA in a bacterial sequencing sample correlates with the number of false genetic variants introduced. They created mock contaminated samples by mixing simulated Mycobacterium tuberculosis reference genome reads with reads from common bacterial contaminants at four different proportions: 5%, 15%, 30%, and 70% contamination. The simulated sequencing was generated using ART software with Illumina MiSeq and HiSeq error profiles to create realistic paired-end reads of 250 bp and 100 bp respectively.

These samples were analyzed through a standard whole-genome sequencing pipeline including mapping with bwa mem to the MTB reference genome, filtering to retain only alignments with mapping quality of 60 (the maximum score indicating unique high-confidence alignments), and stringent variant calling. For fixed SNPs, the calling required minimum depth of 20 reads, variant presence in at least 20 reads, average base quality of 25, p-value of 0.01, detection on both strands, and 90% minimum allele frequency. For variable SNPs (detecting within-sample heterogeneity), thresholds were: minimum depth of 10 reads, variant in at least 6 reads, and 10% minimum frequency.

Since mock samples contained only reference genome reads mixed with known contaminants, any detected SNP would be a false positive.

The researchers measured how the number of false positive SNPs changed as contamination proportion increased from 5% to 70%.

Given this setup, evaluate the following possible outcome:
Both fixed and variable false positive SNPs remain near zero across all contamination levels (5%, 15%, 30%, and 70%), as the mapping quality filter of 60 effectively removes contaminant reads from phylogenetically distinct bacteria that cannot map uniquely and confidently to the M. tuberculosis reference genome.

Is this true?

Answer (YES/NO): NO